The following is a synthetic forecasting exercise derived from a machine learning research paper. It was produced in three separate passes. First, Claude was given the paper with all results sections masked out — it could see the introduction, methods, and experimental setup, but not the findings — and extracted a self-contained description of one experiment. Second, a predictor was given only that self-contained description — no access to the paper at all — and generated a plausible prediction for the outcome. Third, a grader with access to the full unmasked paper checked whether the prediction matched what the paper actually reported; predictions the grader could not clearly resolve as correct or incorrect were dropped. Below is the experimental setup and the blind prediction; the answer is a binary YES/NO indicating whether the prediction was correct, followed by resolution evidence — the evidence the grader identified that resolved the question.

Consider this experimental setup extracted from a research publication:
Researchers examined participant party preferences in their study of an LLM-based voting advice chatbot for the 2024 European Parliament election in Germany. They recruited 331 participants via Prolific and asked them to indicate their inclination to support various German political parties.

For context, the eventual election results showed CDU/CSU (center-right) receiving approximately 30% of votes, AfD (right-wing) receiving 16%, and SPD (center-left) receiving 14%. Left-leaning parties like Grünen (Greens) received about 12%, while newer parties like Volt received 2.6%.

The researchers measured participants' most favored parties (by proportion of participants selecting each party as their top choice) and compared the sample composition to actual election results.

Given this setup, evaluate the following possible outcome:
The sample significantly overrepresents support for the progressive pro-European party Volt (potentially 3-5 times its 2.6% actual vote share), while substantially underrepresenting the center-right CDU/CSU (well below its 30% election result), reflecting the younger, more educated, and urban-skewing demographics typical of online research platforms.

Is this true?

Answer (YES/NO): YES